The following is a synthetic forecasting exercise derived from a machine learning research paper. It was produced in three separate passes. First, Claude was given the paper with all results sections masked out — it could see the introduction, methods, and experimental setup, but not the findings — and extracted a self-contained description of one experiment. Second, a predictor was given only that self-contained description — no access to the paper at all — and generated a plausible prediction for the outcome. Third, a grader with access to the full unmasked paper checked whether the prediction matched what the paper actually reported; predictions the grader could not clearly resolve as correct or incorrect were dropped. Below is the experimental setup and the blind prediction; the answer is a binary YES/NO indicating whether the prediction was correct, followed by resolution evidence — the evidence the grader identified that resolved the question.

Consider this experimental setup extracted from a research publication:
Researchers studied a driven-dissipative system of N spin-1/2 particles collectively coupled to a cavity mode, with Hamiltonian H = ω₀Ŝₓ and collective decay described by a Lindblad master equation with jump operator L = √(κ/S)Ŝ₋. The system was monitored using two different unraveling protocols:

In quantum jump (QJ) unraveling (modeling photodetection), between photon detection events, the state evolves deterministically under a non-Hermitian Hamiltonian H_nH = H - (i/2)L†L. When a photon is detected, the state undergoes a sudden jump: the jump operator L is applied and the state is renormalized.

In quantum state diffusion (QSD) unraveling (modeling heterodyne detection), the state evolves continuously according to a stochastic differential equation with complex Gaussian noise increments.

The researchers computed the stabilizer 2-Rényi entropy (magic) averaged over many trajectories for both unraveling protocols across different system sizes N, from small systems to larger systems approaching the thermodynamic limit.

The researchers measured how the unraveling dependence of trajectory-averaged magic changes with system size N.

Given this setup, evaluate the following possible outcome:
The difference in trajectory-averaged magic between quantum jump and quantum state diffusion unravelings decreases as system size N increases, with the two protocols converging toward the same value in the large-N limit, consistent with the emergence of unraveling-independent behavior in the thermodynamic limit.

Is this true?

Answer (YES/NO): YES